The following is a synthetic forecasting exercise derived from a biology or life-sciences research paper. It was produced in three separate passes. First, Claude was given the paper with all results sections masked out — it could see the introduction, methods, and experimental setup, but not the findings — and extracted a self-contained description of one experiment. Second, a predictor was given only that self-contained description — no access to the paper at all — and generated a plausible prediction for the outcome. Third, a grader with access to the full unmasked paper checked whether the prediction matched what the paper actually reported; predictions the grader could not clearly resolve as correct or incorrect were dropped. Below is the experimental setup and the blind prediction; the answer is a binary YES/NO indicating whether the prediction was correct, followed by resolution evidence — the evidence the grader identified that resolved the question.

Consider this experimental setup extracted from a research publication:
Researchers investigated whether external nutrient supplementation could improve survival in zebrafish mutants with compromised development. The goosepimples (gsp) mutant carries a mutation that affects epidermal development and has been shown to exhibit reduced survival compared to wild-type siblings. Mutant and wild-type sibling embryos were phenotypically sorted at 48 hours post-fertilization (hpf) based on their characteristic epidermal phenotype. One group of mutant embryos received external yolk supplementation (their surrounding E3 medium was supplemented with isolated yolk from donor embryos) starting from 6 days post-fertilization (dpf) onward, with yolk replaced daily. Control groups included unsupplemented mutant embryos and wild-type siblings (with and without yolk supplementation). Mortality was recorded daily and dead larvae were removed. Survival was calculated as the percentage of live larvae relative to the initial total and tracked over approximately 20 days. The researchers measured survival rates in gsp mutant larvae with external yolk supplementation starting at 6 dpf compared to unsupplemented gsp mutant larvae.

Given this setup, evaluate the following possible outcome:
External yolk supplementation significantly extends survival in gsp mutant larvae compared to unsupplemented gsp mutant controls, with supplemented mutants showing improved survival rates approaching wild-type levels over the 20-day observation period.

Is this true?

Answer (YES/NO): NO